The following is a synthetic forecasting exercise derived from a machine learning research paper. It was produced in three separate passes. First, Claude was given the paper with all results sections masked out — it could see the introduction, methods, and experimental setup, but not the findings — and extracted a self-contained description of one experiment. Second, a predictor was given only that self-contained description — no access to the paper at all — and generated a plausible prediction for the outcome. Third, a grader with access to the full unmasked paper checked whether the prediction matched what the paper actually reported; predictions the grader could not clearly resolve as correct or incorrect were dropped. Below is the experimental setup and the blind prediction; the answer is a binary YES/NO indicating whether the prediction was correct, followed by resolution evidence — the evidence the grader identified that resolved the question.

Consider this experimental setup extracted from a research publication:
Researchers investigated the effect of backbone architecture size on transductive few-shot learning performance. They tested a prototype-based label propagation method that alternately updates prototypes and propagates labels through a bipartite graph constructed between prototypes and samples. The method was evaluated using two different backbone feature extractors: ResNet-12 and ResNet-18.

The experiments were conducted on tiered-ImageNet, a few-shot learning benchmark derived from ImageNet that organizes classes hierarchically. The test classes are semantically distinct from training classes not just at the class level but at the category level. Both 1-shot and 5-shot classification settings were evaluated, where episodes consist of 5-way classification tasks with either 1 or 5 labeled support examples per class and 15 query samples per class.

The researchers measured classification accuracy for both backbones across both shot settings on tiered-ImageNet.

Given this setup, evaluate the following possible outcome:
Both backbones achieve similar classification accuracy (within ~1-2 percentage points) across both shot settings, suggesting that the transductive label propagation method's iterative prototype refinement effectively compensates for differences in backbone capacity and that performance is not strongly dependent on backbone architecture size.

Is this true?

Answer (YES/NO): NO